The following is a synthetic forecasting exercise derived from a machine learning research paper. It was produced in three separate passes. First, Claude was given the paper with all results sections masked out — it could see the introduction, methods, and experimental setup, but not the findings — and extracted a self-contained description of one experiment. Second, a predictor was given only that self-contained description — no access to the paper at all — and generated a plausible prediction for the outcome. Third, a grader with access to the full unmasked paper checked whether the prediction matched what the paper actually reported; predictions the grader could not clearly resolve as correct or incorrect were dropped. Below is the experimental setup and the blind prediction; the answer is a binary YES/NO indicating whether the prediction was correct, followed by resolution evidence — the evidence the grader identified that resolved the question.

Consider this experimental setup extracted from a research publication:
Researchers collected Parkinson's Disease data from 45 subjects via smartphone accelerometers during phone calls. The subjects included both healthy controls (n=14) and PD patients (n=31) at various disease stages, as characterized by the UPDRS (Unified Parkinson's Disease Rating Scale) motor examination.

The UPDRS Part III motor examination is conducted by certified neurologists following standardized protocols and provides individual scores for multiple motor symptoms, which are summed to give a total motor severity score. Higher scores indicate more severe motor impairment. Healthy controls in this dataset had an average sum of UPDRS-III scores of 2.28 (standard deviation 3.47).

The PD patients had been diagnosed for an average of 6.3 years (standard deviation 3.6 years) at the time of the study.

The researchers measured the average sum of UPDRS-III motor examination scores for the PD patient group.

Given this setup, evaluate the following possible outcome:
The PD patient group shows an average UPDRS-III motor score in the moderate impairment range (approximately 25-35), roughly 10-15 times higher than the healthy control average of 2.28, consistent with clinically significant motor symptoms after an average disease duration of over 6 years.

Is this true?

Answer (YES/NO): NO